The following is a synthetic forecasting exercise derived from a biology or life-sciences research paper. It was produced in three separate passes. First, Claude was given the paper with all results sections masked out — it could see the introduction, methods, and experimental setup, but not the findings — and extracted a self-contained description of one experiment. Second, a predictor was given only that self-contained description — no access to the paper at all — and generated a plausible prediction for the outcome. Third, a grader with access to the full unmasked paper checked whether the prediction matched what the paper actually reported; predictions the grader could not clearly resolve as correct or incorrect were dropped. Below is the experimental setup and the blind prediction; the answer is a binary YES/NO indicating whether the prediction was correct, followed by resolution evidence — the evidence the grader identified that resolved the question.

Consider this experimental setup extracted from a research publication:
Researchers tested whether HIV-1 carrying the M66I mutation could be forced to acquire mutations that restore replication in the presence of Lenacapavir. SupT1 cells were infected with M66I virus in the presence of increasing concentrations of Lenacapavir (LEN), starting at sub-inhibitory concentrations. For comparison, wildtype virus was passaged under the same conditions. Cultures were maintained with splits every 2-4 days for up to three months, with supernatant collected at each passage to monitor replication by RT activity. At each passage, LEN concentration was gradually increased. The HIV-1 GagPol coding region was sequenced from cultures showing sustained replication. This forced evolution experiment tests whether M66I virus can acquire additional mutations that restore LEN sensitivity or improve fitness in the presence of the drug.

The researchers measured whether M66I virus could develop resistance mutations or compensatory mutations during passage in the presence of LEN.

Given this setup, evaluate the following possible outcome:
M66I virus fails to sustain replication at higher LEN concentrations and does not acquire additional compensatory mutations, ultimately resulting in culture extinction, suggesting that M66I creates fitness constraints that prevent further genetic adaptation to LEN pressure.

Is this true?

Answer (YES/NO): YES